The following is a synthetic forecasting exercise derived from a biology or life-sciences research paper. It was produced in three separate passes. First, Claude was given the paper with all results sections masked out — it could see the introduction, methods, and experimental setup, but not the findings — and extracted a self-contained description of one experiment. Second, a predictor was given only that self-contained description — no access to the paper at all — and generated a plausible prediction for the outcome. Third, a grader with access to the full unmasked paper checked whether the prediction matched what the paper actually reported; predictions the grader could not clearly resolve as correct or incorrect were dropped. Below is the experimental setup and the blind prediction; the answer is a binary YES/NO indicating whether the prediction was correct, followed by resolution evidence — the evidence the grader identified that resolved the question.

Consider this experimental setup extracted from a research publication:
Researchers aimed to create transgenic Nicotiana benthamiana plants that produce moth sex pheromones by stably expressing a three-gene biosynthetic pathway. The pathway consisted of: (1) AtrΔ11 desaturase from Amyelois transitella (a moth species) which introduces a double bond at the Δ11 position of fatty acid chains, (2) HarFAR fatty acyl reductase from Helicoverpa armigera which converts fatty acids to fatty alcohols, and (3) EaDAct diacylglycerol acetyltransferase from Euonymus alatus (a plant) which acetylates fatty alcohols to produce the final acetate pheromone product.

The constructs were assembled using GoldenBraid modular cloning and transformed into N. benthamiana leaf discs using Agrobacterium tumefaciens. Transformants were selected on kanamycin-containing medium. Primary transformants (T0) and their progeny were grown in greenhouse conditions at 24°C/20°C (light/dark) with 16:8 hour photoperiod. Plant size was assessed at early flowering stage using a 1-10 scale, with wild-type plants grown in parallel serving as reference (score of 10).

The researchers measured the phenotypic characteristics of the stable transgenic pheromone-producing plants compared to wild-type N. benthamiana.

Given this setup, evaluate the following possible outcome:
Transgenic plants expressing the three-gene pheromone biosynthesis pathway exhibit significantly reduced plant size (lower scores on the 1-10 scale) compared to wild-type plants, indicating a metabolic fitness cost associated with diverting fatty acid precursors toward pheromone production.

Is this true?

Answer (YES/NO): YES